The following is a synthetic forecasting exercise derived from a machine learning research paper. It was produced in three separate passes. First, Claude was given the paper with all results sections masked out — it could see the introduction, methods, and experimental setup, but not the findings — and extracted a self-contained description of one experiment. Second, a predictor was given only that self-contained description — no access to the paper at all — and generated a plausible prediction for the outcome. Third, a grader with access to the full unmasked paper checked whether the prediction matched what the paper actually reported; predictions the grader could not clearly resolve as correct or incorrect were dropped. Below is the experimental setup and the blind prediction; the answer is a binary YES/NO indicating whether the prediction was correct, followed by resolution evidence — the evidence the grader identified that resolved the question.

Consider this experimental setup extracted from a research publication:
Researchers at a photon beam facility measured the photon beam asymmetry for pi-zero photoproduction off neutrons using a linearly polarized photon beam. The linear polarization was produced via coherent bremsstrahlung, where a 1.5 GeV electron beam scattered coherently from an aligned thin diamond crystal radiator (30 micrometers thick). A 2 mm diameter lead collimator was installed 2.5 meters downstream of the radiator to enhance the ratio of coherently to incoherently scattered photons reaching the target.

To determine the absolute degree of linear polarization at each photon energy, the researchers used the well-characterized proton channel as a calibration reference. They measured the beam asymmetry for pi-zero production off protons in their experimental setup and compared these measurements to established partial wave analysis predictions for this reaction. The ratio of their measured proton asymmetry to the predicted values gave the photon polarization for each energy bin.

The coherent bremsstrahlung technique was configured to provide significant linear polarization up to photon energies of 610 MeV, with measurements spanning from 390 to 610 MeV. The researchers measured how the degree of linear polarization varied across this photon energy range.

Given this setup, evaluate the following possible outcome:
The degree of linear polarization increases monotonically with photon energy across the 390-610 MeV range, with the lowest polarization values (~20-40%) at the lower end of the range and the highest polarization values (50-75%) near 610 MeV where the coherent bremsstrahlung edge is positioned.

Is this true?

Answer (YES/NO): NO